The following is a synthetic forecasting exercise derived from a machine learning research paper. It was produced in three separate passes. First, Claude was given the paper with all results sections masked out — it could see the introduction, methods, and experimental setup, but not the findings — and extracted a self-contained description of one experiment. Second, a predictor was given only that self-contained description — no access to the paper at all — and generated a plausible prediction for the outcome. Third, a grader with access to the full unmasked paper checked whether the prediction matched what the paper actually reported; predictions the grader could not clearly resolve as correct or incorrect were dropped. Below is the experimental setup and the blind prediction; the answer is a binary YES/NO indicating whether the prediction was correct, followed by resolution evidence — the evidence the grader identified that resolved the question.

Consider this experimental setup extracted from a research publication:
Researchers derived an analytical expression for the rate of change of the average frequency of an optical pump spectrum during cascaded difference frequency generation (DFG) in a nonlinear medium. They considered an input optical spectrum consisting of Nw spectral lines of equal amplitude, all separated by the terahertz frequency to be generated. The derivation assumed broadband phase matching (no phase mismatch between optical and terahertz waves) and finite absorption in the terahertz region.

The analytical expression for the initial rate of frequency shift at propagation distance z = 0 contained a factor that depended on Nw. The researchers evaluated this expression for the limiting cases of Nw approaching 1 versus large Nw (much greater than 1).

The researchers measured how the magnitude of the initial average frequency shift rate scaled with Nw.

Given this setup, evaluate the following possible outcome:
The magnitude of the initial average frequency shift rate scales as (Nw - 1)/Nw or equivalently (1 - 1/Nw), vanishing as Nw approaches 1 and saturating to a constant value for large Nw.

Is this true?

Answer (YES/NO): NO